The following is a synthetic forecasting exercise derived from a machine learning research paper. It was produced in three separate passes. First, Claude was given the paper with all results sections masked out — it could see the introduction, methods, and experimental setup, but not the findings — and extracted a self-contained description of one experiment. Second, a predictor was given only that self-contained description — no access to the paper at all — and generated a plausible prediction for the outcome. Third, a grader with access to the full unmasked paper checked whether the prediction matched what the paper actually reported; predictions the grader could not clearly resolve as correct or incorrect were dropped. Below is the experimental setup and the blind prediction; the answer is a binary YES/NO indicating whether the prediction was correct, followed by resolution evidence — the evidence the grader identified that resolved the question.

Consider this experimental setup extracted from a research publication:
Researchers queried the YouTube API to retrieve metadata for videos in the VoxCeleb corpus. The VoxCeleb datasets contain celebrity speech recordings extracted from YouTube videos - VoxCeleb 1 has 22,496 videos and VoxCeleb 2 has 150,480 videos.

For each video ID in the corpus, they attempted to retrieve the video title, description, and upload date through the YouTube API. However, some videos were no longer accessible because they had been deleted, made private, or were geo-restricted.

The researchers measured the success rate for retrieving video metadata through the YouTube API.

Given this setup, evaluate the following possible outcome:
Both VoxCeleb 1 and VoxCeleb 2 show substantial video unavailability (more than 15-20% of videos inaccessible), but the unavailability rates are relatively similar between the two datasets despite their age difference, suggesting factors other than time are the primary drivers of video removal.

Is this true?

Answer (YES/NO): NO